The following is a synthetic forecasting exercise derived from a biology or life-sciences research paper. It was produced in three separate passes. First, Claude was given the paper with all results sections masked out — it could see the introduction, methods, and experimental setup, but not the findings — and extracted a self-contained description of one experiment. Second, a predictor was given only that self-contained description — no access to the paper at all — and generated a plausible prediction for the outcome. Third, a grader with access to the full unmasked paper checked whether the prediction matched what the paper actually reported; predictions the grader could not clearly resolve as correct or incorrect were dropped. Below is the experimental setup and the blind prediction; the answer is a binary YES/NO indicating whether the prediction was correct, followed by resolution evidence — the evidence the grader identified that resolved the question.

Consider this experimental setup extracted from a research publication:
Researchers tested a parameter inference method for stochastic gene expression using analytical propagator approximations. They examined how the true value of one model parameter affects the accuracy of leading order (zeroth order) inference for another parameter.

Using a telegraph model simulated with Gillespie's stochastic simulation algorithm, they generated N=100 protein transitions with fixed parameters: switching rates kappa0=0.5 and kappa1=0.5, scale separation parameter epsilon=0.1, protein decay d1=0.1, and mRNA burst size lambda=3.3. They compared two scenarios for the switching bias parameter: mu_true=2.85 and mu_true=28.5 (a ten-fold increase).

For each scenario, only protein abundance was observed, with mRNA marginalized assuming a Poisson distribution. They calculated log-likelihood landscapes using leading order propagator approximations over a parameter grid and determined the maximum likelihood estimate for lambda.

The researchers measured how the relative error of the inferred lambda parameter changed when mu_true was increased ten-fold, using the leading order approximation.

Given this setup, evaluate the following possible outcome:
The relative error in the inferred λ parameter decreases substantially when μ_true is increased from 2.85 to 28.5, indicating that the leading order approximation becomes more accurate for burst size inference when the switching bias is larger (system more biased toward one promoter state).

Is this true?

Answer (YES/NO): NO